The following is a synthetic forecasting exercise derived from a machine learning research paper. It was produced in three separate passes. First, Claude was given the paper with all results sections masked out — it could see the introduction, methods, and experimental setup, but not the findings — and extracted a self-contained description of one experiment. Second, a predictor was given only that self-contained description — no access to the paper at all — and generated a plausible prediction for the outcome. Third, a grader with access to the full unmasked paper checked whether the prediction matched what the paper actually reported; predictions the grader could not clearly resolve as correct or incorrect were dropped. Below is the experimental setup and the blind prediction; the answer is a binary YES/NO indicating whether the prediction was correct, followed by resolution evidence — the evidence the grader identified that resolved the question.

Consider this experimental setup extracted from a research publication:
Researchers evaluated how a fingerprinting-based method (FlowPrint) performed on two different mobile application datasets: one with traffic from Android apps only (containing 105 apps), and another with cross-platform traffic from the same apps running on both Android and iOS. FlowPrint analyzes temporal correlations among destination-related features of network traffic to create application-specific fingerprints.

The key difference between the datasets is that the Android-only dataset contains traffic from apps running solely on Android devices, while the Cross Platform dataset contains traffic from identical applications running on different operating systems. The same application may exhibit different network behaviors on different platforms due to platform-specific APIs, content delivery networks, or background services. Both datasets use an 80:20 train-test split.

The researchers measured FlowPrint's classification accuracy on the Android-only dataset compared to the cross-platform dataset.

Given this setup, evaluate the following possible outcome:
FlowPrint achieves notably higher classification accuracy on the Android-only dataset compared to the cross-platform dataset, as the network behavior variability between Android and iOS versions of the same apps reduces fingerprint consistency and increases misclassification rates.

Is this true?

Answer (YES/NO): NO